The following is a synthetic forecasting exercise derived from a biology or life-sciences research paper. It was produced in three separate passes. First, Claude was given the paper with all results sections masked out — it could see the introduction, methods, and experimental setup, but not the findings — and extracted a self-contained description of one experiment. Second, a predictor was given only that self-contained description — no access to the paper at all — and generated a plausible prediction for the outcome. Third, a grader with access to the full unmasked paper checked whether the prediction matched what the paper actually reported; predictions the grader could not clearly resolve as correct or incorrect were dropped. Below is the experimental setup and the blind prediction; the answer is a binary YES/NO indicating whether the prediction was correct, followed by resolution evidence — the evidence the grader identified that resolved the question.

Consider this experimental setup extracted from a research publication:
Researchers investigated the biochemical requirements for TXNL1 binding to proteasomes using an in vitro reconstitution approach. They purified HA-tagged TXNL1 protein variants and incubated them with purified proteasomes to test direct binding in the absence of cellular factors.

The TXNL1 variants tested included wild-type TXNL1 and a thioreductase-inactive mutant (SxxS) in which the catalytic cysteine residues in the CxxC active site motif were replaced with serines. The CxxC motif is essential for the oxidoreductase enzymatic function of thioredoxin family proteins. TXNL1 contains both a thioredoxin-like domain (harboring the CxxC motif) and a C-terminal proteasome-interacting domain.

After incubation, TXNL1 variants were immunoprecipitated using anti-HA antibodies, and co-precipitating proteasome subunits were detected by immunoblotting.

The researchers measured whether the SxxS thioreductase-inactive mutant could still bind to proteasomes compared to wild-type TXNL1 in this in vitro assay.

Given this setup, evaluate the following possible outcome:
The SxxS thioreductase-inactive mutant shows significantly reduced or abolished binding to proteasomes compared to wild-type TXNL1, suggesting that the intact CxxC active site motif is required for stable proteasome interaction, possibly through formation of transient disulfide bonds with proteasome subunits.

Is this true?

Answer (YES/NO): NO